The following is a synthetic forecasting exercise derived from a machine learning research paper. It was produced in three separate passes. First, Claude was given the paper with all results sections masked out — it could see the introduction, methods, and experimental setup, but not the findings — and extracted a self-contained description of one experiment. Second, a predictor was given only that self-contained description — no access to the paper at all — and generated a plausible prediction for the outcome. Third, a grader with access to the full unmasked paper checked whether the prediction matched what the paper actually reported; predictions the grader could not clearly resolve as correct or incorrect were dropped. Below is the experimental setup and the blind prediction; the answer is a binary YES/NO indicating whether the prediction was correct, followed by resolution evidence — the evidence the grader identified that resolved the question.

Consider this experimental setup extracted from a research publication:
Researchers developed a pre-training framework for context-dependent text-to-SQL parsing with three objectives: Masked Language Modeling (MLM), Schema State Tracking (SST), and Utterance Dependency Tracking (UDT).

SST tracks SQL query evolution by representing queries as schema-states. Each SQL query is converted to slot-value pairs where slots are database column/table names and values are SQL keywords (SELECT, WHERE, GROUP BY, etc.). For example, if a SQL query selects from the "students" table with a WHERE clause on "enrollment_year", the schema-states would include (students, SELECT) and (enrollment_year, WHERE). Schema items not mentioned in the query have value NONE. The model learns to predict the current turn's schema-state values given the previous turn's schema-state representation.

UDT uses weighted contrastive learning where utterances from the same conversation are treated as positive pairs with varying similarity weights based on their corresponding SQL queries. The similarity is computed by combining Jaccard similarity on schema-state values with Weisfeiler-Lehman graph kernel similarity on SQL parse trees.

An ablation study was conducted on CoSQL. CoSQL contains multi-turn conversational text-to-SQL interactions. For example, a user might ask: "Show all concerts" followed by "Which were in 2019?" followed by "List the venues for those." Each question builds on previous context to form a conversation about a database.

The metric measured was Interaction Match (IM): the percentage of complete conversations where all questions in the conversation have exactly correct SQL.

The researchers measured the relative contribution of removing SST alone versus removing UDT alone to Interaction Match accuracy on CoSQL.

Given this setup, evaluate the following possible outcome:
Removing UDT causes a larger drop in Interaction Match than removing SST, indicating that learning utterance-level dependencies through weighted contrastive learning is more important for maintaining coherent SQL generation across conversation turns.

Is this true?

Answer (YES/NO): NO